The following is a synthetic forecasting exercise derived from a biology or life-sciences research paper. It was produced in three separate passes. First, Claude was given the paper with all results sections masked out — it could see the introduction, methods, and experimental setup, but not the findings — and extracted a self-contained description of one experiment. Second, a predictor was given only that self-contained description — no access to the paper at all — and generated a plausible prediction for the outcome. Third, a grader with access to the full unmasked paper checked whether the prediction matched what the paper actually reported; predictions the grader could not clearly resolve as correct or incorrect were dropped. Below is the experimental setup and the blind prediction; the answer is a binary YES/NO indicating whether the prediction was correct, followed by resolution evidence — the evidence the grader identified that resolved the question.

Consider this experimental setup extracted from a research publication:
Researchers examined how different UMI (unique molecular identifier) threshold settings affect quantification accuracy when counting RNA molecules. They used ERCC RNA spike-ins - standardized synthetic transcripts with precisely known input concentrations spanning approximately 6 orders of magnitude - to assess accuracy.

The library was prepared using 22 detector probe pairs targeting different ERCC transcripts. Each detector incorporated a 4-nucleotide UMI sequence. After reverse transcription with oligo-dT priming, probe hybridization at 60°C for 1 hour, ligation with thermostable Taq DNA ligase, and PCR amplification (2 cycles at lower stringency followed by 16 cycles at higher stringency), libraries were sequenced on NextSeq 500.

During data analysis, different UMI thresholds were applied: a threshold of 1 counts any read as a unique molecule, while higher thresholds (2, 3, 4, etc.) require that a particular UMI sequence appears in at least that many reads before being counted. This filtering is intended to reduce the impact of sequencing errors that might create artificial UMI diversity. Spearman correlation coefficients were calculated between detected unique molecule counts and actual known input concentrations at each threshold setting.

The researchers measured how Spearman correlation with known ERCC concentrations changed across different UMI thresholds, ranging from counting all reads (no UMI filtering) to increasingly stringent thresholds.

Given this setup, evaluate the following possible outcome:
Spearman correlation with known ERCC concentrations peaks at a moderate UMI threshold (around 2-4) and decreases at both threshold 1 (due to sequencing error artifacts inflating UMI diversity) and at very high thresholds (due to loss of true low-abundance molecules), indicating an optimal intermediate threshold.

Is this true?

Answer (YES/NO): NO